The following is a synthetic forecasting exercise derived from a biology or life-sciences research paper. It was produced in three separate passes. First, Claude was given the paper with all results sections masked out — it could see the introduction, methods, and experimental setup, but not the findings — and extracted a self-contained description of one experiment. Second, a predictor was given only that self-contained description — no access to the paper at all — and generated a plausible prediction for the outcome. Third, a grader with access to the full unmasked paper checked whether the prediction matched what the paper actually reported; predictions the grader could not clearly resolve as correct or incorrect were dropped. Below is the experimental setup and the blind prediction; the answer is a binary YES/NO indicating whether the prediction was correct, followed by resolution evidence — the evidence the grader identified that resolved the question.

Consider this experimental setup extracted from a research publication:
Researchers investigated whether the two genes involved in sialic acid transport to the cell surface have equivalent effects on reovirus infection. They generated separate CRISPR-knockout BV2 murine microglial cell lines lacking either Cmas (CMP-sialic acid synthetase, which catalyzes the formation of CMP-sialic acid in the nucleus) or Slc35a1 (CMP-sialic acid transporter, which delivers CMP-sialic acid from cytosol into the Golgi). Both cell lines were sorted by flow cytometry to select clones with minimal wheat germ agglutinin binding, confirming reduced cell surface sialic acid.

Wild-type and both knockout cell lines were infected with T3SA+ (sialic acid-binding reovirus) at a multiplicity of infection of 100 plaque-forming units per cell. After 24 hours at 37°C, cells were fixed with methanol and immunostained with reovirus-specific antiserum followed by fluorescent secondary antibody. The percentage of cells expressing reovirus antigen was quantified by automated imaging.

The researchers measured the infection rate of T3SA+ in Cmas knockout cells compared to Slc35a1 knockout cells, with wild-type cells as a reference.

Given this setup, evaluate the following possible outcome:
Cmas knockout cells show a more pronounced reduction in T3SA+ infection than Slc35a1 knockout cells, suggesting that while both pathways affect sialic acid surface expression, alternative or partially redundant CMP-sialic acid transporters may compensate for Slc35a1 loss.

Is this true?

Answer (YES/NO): NO